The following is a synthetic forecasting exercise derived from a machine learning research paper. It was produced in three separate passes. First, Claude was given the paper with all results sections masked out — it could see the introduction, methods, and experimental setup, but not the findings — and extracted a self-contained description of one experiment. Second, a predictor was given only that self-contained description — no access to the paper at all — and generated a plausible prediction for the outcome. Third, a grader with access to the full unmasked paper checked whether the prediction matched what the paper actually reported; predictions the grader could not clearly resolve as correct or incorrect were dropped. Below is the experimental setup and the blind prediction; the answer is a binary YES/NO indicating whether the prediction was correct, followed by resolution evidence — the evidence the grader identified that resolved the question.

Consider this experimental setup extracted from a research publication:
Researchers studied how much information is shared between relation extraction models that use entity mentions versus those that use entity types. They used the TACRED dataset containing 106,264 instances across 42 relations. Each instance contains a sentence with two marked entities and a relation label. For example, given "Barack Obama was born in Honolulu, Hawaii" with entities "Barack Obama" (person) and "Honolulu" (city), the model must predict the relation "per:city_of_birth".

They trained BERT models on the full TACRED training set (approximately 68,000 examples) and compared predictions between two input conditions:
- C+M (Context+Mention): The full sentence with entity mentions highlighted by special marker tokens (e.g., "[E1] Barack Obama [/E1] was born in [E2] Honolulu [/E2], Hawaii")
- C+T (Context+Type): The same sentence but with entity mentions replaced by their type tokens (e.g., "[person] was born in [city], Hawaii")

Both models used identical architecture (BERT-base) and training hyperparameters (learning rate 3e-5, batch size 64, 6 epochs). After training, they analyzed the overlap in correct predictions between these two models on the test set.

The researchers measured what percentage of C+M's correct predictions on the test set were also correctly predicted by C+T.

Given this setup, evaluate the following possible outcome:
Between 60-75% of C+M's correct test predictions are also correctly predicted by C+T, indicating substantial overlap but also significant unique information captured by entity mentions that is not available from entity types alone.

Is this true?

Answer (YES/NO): NO